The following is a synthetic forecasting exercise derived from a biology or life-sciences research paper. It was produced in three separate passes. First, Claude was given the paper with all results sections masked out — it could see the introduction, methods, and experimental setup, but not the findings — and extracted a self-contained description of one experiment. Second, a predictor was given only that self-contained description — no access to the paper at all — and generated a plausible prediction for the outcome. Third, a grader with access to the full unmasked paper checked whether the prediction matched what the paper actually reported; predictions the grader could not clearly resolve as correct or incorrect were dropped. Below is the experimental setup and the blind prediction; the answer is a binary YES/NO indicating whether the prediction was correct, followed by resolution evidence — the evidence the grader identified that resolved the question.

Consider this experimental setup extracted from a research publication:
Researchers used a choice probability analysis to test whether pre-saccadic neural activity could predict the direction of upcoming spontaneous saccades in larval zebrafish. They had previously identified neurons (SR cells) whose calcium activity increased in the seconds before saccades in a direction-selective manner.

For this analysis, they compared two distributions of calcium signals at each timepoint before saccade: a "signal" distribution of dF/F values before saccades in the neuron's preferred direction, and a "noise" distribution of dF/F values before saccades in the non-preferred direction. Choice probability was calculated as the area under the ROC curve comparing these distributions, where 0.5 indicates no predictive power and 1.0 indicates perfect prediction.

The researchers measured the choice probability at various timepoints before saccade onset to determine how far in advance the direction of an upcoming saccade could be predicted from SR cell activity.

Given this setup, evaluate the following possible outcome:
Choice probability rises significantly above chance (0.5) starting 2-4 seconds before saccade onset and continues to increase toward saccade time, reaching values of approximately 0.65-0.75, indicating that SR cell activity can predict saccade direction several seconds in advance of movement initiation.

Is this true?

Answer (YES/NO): NO